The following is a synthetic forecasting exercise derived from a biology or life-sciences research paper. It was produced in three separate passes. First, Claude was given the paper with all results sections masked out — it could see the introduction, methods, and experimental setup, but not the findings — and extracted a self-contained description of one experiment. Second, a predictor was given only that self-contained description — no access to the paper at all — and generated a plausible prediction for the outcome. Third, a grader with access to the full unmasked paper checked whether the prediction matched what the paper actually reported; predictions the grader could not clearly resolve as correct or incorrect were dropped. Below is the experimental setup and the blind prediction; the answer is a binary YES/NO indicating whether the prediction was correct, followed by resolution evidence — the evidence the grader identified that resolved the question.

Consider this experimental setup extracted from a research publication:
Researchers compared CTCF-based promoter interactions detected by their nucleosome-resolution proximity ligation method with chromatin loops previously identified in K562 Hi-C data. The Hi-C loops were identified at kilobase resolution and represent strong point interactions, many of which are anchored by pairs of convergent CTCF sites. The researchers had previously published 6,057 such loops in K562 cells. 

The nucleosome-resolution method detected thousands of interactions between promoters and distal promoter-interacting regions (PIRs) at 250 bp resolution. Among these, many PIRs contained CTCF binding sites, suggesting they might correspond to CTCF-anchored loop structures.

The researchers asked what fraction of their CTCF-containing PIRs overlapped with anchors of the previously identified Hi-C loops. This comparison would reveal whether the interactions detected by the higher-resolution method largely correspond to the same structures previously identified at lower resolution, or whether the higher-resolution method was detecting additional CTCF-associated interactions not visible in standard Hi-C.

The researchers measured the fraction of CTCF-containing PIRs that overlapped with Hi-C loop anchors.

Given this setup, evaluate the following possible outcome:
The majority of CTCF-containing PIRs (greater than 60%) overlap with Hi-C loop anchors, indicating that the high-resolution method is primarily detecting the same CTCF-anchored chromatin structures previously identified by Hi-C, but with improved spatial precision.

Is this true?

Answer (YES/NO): NO